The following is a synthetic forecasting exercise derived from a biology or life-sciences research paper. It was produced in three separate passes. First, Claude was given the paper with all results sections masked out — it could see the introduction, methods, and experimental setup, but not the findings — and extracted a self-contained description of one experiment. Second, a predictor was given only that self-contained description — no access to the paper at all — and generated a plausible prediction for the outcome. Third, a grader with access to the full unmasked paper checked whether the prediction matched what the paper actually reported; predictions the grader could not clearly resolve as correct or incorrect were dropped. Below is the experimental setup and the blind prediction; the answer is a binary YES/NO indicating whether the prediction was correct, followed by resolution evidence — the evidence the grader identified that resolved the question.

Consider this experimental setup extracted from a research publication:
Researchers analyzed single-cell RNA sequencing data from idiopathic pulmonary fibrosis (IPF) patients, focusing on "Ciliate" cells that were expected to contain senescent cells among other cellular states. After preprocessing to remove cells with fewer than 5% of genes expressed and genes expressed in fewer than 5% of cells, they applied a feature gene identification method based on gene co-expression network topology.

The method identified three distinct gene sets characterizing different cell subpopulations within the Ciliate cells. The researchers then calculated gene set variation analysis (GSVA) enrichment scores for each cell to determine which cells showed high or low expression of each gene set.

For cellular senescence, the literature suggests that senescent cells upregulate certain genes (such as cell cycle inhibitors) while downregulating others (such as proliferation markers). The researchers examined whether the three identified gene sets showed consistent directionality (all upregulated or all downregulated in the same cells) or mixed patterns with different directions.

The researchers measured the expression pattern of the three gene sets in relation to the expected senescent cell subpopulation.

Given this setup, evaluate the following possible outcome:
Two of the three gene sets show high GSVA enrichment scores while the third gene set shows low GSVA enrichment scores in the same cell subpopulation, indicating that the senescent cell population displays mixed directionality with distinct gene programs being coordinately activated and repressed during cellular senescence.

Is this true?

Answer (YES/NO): NO